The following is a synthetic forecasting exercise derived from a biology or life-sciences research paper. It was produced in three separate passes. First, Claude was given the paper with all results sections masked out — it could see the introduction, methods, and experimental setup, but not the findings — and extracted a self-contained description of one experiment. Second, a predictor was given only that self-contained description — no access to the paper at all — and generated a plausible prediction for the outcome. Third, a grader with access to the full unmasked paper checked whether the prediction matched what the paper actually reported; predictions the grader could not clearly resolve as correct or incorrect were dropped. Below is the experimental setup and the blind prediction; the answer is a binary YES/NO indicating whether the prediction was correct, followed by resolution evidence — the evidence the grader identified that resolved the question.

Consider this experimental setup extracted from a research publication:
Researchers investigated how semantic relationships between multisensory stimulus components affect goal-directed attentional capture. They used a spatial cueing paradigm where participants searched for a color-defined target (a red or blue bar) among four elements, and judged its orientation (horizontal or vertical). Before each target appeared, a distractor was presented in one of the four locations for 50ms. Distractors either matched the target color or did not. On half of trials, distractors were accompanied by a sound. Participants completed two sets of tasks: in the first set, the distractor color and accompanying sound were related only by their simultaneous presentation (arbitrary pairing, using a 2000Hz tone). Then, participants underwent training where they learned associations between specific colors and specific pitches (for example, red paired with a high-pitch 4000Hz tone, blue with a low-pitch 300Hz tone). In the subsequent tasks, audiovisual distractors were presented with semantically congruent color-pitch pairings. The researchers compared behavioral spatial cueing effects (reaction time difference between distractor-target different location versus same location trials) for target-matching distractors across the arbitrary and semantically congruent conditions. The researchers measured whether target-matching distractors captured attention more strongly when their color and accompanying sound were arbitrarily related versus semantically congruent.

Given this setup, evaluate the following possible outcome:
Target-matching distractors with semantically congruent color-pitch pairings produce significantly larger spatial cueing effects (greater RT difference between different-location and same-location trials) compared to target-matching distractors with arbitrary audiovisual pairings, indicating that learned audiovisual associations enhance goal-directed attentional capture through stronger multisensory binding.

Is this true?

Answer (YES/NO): NO